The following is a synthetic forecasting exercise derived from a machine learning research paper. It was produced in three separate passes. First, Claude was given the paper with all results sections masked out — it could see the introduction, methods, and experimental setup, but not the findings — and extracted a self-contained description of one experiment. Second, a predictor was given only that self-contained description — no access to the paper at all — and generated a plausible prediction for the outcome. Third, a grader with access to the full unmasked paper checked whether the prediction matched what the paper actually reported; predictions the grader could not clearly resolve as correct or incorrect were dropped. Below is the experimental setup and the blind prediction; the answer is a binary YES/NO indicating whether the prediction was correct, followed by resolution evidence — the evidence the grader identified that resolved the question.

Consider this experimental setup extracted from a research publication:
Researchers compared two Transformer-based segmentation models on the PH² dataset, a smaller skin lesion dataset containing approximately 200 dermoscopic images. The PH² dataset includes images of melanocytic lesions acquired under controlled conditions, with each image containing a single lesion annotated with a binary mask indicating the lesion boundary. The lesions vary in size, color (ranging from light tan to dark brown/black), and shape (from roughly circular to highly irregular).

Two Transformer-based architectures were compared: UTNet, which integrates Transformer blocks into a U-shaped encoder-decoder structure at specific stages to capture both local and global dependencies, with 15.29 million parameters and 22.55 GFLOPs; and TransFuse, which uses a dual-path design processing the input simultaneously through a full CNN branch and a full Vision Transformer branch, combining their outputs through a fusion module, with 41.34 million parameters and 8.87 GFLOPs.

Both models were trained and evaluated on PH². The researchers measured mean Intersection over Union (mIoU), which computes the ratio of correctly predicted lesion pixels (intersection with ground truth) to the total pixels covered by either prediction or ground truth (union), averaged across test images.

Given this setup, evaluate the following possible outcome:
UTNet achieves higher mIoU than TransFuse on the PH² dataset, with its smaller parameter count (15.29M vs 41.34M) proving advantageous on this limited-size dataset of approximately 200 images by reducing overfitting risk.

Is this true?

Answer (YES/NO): YES